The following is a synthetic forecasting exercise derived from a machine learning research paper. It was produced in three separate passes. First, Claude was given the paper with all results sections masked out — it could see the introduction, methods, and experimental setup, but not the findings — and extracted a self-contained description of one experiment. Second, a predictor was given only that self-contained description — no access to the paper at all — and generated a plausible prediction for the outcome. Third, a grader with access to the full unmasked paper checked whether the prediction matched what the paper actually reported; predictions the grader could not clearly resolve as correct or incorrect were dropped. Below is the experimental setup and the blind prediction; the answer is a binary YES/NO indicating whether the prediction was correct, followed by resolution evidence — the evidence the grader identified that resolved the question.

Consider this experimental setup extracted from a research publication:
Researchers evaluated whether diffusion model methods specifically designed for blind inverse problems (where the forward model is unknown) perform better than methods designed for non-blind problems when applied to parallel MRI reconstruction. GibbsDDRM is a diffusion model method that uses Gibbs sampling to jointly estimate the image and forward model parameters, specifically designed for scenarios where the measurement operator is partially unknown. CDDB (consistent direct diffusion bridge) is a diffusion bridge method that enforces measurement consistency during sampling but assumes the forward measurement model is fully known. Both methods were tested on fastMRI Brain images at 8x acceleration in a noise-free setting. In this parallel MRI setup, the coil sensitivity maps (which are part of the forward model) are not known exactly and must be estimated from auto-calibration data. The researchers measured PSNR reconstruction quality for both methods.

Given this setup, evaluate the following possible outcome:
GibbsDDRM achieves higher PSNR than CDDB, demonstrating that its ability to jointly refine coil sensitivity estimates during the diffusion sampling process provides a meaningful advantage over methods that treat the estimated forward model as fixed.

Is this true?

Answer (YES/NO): NO